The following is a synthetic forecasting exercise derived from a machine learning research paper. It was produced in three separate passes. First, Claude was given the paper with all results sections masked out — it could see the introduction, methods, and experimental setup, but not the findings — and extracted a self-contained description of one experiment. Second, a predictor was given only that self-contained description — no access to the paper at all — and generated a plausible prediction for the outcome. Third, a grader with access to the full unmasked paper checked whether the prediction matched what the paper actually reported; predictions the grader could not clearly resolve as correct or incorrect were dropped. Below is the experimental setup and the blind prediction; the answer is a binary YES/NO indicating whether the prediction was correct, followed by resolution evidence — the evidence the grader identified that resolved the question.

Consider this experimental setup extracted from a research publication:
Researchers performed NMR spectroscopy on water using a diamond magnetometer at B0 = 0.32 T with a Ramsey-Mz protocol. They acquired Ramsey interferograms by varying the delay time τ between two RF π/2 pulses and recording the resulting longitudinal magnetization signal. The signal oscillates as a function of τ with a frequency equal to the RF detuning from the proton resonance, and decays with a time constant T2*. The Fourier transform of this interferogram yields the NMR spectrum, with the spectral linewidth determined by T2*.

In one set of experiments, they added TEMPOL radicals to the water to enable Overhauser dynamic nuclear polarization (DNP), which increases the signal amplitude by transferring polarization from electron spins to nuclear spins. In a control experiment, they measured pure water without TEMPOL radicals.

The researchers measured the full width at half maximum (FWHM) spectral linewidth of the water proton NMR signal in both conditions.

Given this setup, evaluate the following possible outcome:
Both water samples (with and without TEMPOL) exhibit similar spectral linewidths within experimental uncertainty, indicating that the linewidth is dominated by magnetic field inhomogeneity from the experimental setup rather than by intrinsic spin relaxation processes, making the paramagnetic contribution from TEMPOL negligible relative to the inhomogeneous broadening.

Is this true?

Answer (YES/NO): YES